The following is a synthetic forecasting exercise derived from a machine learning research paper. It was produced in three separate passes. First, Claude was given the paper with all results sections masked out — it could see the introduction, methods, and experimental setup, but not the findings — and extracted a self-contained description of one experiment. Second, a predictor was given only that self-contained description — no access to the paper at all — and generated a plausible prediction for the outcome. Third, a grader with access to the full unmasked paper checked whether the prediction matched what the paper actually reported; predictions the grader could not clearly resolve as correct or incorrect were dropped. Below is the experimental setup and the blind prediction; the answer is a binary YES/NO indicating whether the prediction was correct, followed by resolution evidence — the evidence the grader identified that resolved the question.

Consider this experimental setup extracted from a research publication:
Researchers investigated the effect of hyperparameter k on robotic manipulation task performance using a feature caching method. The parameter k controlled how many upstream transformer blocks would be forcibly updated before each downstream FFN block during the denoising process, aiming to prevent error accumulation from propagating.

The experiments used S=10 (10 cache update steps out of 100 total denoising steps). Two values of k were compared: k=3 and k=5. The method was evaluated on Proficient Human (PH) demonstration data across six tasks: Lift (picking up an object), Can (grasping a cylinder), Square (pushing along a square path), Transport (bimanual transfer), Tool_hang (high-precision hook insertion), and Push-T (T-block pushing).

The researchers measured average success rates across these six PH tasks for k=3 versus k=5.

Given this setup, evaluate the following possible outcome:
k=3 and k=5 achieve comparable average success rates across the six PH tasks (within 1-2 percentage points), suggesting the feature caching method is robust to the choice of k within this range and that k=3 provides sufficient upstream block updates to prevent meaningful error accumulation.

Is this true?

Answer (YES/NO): NO